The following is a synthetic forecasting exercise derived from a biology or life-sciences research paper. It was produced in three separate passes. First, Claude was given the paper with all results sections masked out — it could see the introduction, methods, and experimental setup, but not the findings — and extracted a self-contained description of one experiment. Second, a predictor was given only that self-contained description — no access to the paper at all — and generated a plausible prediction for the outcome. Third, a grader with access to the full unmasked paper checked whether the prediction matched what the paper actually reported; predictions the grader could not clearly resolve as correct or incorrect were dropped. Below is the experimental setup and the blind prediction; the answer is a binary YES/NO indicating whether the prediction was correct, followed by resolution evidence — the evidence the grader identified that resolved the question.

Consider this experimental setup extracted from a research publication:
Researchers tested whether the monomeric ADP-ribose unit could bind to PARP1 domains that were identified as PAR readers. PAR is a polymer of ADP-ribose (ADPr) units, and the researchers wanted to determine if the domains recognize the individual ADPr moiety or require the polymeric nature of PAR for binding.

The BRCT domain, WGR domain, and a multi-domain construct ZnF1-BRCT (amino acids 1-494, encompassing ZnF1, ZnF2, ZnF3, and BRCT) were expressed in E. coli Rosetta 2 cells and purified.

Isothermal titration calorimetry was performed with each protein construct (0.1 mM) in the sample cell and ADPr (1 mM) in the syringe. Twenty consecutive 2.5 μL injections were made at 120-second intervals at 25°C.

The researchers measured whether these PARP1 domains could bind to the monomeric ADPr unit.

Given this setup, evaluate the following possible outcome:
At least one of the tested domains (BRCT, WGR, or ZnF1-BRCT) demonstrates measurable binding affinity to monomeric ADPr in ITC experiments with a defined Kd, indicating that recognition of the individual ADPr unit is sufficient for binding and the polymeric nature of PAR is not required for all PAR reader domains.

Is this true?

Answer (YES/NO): NO